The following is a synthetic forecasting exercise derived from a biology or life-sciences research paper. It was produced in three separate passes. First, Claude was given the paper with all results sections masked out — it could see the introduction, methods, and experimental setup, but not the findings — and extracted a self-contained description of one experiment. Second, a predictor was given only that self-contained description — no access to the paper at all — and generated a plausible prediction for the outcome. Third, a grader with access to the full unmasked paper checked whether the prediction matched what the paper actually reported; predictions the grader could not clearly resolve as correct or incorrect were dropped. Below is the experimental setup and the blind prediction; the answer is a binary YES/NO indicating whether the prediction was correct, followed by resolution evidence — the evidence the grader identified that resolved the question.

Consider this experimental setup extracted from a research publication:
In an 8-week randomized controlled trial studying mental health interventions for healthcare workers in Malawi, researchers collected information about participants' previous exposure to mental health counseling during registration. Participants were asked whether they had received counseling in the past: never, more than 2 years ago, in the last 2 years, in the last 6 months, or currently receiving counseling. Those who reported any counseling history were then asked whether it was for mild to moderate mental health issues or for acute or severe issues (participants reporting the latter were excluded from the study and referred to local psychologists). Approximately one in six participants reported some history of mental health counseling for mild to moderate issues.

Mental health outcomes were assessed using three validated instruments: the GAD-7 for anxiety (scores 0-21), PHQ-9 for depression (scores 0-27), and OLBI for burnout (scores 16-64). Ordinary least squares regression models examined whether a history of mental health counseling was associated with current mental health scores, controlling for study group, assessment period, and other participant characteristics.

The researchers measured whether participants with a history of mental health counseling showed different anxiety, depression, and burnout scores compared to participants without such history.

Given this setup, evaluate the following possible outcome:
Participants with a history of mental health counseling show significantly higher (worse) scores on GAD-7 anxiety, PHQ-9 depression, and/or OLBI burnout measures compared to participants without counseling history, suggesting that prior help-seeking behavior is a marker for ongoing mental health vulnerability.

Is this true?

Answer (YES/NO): YES